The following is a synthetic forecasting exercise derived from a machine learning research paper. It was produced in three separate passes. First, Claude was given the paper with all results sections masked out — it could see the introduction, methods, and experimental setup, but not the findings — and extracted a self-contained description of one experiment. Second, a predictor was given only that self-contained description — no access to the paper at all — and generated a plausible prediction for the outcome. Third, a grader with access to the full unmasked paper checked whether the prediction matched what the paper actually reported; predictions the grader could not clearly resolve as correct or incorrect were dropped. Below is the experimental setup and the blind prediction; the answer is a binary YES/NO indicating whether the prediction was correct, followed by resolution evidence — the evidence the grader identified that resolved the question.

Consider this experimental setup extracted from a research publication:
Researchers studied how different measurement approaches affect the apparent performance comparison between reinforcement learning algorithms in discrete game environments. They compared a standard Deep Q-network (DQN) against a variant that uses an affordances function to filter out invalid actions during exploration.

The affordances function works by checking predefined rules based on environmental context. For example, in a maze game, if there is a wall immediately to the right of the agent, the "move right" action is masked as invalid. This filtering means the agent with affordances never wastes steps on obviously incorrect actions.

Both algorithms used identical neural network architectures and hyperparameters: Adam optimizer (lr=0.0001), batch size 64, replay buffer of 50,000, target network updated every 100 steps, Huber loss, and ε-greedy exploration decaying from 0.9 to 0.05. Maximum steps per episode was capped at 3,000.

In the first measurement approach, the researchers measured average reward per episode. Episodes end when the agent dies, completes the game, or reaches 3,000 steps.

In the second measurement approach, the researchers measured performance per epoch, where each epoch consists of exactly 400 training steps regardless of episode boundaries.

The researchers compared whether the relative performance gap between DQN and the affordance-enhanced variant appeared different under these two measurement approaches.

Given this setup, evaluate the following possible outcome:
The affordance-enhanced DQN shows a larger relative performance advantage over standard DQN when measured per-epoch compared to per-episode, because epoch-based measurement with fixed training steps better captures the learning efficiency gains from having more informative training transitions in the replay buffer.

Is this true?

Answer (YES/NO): NO